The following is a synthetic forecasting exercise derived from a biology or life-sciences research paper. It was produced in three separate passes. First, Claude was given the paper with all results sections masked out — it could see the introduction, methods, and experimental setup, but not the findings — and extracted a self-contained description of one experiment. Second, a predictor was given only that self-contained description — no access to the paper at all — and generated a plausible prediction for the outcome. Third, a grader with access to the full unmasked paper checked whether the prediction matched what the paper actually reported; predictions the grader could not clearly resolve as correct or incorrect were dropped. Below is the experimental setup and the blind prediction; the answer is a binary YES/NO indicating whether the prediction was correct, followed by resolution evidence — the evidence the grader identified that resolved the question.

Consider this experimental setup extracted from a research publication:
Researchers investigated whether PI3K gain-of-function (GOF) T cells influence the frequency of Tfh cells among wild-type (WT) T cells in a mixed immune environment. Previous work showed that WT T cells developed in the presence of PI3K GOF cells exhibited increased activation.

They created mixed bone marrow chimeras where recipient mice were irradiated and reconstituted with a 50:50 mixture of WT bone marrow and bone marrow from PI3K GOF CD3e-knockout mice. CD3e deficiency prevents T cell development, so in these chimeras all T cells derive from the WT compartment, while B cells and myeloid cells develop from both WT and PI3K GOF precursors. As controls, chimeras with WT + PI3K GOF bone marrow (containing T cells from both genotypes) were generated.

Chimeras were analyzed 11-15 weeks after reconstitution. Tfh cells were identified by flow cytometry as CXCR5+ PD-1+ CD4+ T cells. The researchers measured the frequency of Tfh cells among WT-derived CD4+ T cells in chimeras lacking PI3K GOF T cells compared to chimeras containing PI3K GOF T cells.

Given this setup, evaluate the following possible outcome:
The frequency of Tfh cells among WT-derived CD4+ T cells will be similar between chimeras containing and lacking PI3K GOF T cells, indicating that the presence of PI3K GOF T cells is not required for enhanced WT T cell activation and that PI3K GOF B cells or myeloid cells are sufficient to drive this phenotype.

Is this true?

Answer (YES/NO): YES